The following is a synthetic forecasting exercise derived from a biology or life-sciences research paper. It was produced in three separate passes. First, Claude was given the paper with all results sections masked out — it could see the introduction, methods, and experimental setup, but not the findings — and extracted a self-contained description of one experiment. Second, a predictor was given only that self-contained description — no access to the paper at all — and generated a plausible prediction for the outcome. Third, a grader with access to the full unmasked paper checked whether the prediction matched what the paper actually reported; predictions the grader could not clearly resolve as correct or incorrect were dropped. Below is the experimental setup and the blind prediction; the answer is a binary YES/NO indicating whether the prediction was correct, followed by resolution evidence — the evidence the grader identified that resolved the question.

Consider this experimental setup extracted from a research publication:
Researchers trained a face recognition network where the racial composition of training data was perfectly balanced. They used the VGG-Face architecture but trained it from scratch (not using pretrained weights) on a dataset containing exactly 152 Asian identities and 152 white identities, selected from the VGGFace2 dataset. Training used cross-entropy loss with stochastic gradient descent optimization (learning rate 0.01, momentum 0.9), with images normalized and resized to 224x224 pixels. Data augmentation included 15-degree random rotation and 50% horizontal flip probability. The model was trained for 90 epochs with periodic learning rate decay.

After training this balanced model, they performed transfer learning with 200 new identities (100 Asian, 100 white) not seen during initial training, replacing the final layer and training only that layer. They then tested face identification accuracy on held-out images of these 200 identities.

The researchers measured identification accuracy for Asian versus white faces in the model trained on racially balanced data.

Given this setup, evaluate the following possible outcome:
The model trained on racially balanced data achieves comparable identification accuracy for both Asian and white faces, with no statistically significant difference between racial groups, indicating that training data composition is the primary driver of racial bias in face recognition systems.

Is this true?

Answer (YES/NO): YES